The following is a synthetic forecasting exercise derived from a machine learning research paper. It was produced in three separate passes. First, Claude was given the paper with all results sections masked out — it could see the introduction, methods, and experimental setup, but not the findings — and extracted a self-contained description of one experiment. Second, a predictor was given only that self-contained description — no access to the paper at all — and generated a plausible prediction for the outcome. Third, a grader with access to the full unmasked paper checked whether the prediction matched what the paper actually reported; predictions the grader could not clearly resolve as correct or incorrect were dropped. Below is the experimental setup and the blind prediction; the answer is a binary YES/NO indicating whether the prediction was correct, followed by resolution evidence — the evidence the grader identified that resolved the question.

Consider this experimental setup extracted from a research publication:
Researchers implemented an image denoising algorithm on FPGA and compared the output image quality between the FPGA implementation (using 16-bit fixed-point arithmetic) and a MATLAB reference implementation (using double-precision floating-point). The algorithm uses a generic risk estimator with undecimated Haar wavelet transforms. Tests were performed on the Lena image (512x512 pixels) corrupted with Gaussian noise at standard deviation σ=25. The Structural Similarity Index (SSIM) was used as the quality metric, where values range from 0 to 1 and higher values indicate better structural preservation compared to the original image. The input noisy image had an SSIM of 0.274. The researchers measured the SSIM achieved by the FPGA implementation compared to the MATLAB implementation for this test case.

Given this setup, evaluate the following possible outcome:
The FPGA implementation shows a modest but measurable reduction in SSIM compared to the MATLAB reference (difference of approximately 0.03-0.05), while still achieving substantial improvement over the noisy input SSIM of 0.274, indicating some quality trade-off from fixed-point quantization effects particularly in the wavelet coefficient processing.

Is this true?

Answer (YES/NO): NO